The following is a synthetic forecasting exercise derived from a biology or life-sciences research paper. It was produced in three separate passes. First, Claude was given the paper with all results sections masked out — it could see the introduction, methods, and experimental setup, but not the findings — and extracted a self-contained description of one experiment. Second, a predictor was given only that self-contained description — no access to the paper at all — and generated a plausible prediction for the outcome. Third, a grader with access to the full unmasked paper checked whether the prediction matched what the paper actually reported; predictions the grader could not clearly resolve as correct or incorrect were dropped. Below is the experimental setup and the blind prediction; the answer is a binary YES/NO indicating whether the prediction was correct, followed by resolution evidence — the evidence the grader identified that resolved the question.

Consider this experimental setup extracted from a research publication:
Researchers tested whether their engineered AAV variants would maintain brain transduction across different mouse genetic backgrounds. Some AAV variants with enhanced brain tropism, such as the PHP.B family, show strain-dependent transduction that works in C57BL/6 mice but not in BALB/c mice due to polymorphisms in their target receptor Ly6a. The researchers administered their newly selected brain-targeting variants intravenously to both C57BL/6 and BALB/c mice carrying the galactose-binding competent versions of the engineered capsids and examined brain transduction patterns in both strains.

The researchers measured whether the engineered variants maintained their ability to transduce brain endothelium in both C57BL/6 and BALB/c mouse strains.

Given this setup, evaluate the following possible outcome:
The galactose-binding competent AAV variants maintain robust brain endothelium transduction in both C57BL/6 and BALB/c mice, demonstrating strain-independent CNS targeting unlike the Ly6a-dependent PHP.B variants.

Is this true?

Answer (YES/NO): YES